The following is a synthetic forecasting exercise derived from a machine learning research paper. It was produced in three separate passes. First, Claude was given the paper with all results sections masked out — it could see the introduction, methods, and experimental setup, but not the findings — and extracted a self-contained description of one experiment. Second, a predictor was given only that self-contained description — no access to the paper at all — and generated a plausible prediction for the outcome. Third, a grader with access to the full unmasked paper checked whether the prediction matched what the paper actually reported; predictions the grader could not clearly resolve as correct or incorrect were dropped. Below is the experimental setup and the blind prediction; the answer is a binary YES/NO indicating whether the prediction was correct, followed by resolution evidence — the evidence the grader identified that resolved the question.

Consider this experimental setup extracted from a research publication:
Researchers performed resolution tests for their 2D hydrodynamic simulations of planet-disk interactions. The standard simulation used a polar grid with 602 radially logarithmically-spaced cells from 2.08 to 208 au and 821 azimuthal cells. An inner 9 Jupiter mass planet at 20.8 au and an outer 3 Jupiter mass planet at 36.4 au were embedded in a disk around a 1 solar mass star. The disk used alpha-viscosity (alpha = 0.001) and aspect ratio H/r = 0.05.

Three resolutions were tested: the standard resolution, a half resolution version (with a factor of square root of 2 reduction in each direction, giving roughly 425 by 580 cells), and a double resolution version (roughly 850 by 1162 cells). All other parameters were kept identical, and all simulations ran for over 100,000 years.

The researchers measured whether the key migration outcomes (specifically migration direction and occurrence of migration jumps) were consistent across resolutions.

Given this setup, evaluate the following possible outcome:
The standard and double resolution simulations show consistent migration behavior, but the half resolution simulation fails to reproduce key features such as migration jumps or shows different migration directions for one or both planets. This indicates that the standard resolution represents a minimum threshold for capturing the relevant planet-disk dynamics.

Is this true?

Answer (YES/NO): NO